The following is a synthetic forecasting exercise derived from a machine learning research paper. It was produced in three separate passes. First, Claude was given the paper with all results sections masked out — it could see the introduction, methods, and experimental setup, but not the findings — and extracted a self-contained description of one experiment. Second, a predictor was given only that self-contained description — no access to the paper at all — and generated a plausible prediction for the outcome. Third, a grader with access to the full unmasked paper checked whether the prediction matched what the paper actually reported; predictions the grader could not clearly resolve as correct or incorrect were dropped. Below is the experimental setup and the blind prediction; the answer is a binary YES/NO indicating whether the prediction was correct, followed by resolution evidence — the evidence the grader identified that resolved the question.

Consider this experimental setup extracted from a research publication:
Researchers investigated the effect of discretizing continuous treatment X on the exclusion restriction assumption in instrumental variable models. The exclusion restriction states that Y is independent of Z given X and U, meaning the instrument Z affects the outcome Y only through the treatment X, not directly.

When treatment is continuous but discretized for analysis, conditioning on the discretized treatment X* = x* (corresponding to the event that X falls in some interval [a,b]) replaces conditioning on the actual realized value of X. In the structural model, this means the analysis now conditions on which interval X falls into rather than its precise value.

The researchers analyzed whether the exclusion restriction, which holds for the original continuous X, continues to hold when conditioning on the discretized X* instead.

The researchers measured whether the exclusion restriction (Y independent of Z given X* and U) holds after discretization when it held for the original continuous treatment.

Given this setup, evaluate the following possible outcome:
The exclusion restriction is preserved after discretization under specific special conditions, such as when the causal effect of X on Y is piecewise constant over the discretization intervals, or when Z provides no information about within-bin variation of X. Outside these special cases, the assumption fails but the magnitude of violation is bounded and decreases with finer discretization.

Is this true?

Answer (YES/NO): NO